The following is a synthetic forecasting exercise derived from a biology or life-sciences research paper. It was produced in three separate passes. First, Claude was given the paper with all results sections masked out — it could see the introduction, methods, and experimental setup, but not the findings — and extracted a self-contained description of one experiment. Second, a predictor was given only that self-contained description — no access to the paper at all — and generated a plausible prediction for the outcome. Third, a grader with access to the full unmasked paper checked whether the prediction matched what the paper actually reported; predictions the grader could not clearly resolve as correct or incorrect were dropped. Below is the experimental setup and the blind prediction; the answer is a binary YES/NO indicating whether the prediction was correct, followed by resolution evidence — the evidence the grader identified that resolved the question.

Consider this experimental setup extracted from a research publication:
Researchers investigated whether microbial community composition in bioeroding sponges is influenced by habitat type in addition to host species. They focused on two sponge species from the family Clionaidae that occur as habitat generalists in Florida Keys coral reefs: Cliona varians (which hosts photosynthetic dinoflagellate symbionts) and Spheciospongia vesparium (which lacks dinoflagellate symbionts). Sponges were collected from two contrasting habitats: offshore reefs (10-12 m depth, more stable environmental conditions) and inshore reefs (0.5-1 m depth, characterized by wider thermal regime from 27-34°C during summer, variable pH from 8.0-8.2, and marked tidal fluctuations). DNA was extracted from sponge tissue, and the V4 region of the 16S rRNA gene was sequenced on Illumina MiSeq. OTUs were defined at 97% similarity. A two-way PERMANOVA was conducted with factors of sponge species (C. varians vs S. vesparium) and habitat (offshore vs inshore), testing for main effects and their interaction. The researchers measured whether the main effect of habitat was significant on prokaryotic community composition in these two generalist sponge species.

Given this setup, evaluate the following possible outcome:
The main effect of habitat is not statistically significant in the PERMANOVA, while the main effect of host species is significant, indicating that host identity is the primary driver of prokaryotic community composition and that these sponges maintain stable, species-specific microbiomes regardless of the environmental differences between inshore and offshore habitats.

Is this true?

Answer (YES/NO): NO